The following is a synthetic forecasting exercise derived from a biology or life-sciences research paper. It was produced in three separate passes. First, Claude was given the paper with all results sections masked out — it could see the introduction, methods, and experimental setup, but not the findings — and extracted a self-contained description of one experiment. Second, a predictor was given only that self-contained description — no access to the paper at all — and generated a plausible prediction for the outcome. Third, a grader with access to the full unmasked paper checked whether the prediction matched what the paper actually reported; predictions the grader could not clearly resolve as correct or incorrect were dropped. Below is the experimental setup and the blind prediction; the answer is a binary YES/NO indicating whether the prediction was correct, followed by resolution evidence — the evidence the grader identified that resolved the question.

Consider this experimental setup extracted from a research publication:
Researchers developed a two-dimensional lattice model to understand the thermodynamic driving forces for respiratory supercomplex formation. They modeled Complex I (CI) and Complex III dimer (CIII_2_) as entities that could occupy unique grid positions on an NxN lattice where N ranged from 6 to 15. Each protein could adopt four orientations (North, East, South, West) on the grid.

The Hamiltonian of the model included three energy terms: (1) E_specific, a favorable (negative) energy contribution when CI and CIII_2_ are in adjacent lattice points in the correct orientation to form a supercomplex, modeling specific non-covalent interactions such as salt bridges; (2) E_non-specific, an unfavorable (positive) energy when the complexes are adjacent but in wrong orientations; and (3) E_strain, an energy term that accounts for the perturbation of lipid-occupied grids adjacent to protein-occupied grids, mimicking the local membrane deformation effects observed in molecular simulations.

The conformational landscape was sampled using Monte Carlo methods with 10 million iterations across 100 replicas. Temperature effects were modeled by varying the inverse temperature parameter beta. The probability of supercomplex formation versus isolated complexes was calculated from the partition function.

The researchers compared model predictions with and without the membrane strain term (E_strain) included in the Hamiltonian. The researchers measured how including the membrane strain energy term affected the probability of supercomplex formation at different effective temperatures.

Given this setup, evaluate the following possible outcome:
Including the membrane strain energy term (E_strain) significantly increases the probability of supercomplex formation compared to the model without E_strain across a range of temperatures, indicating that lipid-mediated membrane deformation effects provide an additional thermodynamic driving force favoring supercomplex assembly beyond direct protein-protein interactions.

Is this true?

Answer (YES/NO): YES